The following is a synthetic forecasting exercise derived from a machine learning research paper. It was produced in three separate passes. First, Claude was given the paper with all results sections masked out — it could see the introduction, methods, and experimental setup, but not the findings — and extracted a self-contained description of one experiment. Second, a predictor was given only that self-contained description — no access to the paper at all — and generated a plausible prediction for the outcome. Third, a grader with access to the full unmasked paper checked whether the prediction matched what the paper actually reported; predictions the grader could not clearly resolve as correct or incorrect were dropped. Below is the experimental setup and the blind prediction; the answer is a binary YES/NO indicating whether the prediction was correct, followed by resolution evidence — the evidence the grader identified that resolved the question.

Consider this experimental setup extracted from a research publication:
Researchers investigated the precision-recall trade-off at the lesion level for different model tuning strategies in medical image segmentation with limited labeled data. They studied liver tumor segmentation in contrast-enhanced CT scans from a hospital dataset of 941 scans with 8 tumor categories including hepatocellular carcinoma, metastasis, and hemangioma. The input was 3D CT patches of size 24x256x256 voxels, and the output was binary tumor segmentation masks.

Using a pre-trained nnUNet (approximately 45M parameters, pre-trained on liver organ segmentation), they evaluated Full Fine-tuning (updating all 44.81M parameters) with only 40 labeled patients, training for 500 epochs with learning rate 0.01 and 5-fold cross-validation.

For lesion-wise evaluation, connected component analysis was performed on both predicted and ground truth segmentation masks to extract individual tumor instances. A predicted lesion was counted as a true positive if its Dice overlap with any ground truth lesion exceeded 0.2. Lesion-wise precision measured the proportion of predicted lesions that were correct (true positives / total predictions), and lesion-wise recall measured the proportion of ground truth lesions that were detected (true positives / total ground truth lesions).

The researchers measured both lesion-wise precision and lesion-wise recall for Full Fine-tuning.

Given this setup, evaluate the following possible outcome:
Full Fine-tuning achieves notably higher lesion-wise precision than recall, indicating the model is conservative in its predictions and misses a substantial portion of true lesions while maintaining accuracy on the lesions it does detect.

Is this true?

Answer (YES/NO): NO